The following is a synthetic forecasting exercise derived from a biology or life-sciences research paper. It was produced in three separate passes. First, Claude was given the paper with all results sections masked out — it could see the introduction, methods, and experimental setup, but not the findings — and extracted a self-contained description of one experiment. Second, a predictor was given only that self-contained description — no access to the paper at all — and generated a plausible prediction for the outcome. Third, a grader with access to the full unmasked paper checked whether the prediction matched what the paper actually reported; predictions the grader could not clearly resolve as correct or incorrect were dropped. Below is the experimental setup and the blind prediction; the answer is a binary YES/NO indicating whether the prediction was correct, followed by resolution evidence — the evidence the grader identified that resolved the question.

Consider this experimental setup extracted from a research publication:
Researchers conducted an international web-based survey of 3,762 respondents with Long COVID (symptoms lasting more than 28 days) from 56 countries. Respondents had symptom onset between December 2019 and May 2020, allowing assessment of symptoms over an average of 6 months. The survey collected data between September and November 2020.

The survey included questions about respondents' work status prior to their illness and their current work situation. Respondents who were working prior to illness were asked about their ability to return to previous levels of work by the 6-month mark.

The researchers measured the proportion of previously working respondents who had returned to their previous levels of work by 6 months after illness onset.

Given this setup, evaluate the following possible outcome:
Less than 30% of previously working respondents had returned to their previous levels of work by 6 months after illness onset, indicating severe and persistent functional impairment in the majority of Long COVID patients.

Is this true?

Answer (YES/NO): YES